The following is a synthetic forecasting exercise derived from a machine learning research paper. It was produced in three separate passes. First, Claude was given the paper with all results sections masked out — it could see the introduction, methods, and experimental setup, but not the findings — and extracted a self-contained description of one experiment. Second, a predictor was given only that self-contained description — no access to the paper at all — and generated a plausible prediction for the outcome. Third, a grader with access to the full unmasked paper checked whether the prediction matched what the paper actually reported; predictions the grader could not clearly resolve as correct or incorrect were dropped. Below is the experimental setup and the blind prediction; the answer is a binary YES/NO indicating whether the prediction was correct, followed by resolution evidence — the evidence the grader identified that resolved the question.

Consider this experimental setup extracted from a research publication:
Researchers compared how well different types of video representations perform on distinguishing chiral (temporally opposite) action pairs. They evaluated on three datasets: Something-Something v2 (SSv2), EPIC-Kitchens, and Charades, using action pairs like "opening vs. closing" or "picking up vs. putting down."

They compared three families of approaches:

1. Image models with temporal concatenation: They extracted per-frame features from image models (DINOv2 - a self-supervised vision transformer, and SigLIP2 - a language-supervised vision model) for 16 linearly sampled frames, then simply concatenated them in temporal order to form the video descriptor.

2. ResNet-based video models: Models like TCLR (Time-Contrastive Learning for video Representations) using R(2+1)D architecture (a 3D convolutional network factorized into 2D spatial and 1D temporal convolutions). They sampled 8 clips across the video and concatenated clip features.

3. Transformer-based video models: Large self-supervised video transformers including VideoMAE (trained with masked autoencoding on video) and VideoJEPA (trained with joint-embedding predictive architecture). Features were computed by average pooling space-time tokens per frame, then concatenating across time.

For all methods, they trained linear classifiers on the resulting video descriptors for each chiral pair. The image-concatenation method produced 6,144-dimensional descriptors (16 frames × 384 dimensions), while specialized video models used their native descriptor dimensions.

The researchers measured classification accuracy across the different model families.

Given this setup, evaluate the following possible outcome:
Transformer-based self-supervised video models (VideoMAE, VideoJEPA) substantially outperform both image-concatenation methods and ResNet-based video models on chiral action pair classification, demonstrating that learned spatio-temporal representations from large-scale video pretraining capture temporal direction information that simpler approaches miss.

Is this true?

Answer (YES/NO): NO